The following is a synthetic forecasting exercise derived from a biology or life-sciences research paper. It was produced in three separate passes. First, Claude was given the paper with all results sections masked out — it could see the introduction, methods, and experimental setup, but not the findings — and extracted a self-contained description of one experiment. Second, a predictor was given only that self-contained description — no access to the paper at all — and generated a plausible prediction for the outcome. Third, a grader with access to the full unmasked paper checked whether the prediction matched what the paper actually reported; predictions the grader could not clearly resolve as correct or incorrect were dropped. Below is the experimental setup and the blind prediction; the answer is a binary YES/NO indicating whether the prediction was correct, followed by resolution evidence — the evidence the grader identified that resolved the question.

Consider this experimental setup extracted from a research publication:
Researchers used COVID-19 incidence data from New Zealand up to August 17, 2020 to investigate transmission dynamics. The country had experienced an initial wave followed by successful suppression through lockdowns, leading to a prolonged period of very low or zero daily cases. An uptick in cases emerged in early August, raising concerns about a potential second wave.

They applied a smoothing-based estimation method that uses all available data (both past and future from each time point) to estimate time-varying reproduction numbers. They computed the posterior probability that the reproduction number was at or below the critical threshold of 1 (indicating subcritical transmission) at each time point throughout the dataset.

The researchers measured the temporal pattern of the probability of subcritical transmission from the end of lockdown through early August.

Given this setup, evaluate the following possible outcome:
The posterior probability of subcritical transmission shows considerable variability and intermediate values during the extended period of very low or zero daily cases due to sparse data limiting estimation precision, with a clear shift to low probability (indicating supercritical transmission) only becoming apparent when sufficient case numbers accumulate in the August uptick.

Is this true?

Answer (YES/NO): NO